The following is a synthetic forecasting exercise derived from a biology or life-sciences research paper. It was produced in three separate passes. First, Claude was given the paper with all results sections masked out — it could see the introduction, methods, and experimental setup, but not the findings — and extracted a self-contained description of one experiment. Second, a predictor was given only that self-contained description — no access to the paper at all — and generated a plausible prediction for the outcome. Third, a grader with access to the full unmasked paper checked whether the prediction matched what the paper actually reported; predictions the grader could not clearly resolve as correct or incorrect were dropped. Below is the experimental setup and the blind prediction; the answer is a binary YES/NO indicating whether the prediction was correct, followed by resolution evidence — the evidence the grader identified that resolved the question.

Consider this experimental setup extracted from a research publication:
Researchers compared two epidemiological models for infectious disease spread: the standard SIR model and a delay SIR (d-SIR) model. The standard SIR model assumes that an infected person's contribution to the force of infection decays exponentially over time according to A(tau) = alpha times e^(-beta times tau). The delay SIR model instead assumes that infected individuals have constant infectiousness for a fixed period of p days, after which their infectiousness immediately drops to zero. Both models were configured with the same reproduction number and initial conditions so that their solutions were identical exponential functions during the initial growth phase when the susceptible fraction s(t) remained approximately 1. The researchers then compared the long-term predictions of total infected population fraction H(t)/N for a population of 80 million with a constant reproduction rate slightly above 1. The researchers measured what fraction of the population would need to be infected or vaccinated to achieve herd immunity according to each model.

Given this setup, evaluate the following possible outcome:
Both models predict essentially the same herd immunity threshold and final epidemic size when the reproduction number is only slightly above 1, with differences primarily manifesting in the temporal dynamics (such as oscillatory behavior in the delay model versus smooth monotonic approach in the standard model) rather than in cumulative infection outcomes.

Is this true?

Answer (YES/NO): NO